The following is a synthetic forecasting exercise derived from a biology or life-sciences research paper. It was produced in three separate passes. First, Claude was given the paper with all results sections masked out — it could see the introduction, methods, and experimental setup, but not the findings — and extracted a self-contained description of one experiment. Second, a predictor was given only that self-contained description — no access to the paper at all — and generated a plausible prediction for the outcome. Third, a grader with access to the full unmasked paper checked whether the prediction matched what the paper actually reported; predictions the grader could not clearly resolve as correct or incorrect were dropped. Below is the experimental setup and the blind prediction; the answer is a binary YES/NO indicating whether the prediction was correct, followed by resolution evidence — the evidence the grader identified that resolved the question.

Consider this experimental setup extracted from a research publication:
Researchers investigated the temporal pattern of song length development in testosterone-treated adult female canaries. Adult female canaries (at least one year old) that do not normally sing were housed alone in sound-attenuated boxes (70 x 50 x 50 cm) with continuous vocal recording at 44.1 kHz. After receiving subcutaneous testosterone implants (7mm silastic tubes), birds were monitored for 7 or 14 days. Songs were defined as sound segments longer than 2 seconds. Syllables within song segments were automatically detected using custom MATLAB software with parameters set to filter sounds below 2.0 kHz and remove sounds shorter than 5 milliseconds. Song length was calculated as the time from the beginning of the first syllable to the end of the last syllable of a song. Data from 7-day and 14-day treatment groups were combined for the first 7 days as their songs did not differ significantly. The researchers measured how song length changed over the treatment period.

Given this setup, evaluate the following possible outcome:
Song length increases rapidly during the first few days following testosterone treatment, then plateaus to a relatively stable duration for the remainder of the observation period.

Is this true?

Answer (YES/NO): NO